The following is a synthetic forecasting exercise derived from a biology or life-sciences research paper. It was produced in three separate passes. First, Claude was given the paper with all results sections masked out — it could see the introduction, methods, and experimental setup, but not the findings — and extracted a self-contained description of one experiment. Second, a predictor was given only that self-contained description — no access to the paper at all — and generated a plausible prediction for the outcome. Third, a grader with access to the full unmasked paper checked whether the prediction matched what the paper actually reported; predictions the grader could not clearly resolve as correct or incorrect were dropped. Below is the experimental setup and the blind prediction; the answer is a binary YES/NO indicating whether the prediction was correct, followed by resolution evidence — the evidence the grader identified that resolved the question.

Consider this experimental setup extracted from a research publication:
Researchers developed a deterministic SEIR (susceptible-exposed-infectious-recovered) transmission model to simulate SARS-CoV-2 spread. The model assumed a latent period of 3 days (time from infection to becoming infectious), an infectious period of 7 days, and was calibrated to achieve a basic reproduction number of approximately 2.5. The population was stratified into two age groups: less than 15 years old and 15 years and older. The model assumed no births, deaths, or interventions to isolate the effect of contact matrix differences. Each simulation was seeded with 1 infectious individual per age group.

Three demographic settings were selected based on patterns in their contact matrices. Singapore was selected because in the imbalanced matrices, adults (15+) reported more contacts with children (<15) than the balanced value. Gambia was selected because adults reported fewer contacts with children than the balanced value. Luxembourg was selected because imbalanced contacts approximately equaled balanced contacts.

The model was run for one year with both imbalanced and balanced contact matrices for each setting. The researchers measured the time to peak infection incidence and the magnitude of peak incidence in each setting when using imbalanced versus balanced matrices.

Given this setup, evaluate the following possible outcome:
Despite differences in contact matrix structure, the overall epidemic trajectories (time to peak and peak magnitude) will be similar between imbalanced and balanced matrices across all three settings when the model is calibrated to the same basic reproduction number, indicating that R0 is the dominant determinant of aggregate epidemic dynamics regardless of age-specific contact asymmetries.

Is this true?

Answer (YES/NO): NO